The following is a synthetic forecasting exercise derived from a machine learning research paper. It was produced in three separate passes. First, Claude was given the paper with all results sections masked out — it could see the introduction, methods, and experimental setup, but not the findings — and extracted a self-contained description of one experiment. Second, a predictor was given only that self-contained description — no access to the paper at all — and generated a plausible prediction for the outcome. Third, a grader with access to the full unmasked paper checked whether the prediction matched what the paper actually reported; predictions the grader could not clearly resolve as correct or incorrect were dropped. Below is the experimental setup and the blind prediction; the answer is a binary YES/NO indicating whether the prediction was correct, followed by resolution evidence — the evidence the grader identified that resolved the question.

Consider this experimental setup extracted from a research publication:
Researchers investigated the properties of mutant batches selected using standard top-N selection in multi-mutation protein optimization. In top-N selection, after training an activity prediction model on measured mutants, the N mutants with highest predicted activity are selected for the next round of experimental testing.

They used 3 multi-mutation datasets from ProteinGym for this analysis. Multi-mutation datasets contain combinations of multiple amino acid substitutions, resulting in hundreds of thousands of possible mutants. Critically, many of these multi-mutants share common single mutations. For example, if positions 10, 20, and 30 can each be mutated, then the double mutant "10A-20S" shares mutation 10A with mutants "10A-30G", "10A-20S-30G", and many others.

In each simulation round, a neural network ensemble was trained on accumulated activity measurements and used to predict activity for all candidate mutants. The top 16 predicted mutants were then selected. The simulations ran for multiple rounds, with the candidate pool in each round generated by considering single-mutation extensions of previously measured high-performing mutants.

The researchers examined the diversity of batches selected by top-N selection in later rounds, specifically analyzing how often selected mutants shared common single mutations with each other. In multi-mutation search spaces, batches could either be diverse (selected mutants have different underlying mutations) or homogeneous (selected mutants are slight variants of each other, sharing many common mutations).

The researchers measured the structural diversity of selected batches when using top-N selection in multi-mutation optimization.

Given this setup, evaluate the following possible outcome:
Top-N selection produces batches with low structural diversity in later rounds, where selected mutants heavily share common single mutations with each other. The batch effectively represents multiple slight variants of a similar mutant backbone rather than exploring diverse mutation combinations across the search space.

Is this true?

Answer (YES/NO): YES